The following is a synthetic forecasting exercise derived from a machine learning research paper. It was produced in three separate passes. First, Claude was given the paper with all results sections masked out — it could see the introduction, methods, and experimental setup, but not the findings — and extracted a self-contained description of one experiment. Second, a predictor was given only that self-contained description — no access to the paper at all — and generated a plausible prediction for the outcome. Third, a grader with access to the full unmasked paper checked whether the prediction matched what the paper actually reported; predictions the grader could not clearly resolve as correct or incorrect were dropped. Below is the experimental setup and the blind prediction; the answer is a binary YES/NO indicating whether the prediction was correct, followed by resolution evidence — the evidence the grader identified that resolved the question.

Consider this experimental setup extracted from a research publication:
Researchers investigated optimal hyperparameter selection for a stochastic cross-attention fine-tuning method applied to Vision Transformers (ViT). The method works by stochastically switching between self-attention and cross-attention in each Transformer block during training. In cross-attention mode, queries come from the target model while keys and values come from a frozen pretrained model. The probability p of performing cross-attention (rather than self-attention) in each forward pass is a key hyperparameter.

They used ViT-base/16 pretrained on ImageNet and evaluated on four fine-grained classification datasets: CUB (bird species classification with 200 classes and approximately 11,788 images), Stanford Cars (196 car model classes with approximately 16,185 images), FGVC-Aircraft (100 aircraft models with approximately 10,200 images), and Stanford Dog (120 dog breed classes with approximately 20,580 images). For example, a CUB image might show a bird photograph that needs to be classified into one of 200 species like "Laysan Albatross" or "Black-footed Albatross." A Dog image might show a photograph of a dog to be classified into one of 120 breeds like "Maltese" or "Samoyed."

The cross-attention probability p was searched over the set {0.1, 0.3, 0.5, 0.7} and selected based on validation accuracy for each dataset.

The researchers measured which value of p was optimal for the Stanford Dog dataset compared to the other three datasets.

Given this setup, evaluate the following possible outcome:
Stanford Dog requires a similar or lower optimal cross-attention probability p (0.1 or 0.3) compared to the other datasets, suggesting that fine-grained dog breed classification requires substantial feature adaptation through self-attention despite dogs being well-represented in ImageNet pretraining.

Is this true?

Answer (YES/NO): NO